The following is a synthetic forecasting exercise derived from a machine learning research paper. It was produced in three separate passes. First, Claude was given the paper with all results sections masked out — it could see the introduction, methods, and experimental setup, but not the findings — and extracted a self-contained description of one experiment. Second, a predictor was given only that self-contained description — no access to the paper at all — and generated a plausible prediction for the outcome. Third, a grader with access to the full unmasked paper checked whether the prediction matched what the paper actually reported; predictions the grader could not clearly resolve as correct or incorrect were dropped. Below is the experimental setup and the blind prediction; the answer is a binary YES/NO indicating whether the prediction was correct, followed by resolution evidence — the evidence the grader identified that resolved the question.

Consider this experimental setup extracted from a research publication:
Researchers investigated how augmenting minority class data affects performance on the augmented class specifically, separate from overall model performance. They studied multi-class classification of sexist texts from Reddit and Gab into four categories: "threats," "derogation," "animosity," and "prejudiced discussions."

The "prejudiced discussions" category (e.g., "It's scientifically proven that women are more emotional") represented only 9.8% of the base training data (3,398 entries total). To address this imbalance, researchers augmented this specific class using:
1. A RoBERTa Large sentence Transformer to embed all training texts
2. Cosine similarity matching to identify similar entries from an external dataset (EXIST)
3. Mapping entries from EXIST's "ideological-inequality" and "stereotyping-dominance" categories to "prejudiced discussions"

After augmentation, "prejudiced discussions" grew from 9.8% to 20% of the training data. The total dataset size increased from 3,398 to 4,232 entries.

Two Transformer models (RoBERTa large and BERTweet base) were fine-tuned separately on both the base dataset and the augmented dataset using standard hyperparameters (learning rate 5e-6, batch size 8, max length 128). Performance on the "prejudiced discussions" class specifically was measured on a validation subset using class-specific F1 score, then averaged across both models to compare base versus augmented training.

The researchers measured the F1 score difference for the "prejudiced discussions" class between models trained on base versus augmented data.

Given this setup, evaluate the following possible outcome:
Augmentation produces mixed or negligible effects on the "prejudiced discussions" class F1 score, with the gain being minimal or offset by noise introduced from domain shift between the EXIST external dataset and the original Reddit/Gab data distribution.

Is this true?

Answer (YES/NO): NO